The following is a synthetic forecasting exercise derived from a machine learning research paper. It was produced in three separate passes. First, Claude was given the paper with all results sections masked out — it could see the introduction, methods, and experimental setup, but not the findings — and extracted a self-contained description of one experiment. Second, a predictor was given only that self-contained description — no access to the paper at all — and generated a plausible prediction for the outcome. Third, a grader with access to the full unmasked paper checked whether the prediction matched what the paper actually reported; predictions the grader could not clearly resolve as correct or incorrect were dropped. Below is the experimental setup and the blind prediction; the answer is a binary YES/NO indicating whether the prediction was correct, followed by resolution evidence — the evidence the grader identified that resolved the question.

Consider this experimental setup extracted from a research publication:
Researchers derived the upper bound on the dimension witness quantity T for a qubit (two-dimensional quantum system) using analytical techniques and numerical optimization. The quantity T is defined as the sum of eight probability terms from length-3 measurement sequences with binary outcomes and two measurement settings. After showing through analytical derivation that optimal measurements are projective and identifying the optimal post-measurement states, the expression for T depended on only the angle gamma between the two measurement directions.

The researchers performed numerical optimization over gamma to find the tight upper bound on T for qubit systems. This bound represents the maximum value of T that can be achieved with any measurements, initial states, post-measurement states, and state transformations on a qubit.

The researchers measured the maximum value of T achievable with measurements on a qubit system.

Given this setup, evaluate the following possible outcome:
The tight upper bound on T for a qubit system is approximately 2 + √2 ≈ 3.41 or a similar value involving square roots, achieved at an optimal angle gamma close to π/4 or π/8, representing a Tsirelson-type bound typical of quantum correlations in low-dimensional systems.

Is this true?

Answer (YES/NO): NO